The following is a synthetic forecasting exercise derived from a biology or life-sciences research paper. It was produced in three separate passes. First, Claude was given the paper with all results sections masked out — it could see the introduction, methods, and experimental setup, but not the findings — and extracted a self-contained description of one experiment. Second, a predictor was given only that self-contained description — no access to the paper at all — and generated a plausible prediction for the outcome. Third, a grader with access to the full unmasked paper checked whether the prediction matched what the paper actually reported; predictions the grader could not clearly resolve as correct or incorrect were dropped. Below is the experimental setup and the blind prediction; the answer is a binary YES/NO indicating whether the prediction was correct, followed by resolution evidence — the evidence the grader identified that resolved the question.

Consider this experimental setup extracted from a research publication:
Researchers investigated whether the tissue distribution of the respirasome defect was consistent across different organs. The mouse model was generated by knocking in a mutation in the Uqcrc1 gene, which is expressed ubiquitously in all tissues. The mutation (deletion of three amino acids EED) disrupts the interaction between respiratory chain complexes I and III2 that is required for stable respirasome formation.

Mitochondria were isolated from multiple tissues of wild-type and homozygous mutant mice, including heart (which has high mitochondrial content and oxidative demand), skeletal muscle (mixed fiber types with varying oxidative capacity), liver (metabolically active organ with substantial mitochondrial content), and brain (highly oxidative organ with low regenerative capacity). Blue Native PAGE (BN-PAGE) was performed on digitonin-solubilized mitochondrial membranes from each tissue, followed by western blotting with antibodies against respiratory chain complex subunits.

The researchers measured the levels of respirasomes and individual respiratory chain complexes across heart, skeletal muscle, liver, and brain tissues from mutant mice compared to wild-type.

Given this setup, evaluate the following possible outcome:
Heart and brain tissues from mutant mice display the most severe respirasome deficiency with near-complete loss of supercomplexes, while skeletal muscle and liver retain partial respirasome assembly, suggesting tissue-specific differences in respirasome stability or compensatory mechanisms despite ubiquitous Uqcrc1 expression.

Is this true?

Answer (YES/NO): NO